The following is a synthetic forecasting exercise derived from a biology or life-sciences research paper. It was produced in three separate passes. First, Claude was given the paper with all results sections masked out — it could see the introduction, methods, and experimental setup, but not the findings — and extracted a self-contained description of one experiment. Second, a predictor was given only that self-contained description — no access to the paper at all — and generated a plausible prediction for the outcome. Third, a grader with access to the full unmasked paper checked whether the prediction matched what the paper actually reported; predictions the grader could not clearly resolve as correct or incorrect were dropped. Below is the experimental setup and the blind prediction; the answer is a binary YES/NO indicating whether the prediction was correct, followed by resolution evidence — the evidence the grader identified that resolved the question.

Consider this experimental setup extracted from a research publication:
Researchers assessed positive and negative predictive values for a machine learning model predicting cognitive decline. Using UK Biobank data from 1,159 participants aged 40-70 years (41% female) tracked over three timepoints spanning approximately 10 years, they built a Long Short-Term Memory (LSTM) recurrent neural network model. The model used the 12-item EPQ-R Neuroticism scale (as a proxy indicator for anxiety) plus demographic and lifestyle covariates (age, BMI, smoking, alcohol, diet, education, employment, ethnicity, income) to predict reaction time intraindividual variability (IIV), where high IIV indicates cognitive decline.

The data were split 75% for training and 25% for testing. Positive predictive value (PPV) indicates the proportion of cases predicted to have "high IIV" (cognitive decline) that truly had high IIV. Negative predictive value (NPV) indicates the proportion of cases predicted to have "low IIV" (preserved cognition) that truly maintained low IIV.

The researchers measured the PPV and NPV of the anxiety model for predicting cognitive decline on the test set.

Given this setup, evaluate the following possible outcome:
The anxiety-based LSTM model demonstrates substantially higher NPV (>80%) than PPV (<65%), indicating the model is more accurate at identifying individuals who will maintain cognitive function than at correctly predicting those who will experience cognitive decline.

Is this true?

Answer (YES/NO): NO